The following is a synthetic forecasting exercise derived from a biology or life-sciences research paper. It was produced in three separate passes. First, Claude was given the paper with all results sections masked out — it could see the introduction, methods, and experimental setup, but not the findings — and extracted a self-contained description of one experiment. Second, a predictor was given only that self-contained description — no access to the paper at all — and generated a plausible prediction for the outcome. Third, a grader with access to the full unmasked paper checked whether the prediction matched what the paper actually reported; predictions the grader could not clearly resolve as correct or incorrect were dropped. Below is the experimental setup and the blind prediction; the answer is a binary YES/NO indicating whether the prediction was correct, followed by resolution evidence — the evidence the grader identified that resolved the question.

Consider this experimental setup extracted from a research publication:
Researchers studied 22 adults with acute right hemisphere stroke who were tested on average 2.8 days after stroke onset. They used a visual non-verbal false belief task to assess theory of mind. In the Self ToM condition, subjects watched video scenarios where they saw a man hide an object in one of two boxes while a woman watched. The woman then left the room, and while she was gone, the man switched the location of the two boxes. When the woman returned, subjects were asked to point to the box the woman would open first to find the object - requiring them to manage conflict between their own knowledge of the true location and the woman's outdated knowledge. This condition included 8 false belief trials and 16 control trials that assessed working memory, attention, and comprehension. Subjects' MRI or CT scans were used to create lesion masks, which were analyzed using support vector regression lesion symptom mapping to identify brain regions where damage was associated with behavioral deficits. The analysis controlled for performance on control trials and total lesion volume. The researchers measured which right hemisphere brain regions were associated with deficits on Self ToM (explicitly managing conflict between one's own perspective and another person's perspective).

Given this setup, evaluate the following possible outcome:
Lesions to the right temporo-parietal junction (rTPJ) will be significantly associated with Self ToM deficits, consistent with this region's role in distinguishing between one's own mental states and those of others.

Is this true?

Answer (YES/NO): YES